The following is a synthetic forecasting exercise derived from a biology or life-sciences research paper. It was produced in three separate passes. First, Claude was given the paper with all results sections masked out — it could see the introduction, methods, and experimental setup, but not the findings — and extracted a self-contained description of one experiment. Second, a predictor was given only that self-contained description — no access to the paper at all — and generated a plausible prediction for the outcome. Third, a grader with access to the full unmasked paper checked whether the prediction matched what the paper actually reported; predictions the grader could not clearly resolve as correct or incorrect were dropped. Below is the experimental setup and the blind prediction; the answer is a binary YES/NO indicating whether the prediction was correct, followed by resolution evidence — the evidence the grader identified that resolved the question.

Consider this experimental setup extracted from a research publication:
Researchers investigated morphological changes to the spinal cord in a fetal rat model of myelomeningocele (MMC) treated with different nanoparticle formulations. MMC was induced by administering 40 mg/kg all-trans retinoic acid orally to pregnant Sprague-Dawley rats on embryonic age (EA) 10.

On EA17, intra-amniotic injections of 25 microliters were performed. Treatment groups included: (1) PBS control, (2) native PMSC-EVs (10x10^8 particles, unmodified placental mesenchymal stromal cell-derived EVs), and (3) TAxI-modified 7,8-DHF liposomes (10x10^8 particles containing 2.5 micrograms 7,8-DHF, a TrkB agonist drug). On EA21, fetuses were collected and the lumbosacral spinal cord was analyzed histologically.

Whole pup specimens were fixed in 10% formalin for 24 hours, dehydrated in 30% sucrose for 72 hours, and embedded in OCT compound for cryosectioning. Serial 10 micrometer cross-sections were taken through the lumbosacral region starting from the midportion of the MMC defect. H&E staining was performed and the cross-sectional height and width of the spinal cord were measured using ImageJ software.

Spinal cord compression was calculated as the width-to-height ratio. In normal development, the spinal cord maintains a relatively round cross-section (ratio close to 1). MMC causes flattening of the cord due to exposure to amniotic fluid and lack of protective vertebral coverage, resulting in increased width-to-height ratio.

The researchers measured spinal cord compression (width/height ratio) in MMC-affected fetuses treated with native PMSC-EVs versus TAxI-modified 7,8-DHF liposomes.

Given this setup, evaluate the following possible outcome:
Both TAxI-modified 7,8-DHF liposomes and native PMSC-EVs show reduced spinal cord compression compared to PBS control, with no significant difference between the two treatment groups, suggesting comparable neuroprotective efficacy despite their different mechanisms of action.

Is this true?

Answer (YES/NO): NO